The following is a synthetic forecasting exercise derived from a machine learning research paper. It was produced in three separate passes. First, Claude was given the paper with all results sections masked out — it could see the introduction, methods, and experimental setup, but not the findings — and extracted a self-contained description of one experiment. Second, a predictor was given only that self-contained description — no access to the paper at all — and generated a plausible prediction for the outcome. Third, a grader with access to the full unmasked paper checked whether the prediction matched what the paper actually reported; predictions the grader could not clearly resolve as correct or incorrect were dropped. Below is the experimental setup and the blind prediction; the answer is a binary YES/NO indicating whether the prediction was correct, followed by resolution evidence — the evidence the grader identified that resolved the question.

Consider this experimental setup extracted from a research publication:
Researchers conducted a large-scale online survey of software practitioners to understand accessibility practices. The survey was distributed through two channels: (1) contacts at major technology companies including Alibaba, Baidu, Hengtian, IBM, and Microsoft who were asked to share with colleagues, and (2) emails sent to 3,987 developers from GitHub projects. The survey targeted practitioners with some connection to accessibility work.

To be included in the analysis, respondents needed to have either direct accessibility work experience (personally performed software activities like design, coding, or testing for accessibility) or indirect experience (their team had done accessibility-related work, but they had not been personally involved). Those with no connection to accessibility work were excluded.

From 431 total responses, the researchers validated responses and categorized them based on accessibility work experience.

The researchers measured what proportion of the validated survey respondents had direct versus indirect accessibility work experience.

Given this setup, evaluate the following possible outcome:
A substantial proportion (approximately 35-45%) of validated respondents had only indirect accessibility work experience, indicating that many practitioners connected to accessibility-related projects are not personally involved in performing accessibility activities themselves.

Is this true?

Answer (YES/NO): NO